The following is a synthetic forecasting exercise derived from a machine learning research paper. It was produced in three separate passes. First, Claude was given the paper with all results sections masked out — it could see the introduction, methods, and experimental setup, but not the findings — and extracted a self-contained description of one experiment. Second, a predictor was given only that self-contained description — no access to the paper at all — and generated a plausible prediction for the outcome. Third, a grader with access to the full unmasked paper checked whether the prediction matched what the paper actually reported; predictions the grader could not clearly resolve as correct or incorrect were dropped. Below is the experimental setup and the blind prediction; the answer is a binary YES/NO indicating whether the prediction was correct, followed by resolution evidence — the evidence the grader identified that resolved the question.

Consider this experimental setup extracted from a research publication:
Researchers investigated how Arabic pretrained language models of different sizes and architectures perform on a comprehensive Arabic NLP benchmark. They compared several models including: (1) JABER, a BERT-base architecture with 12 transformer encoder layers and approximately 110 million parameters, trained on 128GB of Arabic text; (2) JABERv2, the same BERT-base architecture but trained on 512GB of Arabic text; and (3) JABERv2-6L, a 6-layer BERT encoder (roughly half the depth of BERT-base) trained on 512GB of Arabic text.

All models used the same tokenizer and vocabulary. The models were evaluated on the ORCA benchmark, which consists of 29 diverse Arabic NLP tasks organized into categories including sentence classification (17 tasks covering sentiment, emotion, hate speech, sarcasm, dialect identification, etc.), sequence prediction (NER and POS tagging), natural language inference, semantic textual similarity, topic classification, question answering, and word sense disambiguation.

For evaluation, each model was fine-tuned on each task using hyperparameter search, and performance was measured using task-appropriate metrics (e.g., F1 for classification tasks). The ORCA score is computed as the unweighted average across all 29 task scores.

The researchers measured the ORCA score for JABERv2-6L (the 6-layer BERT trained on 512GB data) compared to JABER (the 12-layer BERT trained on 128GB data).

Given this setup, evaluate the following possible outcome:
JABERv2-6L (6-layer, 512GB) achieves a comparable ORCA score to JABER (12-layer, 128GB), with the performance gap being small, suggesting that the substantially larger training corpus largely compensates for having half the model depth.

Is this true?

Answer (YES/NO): NO